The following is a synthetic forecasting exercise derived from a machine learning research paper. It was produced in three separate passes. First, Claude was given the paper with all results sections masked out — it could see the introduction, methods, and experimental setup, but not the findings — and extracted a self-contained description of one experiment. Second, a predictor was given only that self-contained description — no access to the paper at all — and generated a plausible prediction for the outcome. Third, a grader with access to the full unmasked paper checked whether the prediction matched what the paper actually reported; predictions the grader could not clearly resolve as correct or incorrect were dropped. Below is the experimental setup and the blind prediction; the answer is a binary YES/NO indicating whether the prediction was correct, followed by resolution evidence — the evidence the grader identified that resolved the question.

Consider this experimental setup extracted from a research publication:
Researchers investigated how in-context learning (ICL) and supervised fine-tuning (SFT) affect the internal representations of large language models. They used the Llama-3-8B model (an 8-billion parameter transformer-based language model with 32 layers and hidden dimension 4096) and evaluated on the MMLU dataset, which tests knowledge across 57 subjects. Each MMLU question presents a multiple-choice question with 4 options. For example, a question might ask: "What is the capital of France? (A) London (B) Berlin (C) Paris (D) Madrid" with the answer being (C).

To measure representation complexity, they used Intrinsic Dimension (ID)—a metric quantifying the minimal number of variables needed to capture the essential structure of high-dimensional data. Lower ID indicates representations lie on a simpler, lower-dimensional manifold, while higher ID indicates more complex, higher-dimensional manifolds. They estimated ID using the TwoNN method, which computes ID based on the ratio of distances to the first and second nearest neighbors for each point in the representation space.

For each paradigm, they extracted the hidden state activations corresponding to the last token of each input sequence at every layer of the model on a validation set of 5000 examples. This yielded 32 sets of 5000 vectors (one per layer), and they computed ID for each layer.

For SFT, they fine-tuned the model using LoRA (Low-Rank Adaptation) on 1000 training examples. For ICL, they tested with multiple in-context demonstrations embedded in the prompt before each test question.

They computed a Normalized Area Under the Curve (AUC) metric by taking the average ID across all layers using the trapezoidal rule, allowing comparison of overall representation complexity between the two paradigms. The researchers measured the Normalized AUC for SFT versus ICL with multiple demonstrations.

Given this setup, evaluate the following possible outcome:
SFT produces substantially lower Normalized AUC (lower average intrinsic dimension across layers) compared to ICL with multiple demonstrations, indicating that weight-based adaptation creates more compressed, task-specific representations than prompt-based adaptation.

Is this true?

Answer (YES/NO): YES